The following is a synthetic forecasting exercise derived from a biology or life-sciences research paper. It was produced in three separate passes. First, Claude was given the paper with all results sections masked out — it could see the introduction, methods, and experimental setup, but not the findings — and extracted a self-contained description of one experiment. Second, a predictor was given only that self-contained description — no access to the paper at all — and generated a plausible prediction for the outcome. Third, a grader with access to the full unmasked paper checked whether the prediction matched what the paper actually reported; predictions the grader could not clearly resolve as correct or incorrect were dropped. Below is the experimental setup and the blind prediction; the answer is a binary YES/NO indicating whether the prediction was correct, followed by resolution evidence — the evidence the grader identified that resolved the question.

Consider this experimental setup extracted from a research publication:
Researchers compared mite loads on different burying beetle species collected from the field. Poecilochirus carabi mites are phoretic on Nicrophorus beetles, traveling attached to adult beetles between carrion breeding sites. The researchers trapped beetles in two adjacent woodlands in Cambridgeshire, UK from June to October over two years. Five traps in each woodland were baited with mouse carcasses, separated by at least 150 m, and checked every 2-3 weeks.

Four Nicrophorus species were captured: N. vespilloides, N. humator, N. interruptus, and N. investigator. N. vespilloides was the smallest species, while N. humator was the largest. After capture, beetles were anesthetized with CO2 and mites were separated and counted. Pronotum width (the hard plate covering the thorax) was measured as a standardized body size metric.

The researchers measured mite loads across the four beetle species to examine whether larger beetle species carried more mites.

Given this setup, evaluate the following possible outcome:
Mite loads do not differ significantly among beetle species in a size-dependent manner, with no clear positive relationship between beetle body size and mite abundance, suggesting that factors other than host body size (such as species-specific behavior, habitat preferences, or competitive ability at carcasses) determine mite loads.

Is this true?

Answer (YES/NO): YES